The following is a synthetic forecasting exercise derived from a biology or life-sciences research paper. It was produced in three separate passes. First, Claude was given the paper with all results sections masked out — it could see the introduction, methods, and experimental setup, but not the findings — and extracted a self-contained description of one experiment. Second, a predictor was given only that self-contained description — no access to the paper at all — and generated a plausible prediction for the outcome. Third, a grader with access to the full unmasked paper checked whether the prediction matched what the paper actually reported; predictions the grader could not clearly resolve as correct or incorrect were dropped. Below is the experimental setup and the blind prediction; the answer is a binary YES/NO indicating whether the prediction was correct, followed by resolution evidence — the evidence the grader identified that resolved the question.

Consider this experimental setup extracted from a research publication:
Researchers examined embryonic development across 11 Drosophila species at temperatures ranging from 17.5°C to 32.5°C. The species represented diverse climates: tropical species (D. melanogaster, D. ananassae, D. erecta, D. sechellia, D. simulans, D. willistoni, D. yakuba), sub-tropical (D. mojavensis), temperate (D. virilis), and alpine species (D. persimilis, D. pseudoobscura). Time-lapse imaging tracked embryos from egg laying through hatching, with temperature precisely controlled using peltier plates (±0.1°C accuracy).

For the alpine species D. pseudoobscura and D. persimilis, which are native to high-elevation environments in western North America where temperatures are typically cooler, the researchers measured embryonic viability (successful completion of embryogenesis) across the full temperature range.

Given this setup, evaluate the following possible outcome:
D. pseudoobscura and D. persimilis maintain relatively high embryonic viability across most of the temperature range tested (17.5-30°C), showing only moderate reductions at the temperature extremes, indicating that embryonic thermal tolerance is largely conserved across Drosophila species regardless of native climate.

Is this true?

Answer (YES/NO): NO